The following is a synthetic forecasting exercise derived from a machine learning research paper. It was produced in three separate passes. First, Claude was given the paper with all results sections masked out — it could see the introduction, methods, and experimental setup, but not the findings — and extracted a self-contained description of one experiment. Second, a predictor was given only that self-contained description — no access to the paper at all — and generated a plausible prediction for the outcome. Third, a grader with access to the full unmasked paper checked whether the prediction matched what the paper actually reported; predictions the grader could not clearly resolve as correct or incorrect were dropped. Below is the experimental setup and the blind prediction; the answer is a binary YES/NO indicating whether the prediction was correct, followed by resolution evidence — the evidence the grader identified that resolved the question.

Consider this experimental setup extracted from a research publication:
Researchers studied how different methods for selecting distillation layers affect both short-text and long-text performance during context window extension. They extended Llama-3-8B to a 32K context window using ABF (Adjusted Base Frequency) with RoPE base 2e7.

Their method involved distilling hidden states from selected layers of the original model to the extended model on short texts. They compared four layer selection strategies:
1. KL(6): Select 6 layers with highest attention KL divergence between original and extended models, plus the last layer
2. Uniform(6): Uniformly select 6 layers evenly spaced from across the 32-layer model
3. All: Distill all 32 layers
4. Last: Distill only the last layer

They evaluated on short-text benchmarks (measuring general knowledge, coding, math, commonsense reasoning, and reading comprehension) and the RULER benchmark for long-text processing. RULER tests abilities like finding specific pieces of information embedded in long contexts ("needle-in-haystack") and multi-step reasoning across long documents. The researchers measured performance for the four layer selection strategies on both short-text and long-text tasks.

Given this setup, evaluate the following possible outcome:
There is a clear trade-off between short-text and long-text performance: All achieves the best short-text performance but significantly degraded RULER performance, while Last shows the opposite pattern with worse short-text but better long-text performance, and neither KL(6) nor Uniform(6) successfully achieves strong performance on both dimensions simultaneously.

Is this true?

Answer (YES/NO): NO